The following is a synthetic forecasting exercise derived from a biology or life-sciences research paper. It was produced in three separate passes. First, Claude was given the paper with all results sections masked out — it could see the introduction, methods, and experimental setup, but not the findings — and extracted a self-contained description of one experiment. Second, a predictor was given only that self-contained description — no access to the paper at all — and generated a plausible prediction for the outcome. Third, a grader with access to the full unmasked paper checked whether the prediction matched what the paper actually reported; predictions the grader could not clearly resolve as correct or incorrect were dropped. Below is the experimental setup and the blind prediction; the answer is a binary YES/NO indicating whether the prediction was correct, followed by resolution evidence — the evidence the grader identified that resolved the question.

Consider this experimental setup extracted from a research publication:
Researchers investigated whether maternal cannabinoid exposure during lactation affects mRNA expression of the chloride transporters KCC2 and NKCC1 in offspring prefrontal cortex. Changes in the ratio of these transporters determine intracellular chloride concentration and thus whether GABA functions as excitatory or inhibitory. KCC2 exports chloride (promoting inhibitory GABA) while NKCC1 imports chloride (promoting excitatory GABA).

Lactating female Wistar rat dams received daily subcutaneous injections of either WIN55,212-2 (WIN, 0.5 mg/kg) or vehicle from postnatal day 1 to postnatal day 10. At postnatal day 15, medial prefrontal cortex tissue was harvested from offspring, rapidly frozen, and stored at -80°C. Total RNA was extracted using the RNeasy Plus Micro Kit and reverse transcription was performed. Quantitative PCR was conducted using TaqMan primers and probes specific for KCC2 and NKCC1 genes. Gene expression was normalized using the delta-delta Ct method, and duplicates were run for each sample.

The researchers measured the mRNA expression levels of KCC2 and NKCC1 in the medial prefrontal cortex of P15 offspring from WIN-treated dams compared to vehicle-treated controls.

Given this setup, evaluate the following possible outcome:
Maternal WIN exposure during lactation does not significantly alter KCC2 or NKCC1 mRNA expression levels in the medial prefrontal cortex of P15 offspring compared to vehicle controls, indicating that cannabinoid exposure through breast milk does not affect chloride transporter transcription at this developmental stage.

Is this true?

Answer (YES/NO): NO